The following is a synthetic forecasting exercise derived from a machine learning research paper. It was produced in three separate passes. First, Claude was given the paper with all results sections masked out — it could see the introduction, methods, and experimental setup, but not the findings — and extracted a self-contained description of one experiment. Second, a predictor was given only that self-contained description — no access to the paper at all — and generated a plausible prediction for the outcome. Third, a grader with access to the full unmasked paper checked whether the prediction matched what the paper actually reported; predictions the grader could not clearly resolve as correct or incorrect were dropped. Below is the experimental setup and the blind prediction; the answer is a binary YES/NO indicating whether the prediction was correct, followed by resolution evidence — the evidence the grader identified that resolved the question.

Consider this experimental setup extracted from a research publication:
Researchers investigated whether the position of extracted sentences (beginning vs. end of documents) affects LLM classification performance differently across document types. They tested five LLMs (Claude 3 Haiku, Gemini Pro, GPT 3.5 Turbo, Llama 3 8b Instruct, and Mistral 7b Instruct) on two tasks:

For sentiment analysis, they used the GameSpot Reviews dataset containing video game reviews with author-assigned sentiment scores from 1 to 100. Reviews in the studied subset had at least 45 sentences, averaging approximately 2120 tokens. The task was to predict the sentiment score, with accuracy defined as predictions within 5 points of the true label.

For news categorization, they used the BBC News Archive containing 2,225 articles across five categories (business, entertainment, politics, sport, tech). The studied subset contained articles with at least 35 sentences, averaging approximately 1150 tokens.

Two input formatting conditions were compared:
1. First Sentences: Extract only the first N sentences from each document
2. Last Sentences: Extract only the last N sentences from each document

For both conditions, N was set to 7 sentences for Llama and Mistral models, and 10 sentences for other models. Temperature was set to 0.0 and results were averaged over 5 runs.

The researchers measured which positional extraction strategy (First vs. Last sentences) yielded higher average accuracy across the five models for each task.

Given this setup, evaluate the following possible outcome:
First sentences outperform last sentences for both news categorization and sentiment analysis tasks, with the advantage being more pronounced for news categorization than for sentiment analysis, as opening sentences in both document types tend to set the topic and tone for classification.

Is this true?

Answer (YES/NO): NO